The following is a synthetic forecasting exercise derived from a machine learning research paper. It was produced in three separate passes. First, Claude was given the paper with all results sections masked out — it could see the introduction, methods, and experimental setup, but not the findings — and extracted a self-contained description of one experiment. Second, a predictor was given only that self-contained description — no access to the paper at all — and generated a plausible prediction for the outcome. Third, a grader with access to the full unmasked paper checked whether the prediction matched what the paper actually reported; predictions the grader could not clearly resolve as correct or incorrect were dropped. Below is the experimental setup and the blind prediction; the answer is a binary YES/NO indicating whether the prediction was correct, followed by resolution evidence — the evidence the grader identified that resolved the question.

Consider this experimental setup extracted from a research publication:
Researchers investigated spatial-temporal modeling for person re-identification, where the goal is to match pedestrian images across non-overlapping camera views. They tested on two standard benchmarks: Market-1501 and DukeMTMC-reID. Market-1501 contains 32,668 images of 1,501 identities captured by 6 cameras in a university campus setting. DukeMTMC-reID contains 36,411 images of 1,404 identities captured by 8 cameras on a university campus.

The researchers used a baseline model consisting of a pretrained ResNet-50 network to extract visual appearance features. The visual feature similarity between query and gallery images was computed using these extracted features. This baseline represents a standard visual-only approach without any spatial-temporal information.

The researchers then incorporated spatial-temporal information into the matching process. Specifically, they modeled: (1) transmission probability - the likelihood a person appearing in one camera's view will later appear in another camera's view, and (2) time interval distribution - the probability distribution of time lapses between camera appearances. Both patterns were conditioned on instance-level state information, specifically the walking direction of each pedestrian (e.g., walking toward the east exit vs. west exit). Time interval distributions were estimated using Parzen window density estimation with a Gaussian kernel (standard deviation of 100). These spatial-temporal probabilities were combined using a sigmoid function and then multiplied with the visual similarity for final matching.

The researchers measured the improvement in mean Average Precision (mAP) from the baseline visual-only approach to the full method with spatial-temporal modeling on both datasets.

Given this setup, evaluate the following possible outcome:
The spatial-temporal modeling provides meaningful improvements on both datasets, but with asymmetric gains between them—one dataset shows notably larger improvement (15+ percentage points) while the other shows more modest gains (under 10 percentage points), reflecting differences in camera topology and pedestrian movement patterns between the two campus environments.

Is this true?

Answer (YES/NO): YES